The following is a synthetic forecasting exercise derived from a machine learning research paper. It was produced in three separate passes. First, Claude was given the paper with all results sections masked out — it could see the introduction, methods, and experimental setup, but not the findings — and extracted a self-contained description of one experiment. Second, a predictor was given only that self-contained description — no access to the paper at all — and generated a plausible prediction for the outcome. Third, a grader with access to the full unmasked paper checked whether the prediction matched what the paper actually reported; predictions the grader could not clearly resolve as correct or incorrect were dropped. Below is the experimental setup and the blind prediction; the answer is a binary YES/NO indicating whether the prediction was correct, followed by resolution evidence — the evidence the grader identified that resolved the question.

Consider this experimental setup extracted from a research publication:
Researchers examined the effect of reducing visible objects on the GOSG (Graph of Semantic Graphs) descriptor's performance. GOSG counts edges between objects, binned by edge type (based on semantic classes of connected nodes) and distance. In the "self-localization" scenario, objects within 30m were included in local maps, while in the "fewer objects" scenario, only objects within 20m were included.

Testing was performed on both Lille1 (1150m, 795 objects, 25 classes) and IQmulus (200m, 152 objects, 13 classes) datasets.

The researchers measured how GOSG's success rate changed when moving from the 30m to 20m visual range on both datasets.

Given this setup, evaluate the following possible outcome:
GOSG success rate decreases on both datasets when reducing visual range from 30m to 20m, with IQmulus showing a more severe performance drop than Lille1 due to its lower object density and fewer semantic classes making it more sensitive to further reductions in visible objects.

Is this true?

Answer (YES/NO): NO